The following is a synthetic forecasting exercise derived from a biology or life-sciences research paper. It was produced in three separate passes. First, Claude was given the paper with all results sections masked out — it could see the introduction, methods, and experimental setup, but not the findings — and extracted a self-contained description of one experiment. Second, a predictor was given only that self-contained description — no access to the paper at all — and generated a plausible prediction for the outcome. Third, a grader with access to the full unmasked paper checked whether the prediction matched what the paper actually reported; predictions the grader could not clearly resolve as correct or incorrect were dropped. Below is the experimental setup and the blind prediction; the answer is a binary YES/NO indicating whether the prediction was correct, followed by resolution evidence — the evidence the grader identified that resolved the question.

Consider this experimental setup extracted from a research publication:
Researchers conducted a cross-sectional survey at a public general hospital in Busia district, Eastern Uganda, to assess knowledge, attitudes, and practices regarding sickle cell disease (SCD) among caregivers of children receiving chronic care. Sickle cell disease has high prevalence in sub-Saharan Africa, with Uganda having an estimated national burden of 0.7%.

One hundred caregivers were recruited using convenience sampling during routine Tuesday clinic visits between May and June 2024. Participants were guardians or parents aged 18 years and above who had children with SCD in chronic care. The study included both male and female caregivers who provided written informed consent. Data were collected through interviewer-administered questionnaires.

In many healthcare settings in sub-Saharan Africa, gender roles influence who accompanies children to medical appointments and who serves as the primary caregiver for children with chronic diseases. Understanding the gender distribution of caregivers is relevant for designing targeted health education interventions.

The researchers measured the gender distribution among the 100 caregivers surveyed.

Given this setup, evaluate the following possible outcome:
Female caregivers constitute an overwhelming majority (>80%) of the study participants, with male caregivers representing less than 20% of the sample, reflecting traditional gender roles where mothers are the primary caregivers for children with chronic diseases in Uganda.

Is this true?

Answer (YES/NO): NO